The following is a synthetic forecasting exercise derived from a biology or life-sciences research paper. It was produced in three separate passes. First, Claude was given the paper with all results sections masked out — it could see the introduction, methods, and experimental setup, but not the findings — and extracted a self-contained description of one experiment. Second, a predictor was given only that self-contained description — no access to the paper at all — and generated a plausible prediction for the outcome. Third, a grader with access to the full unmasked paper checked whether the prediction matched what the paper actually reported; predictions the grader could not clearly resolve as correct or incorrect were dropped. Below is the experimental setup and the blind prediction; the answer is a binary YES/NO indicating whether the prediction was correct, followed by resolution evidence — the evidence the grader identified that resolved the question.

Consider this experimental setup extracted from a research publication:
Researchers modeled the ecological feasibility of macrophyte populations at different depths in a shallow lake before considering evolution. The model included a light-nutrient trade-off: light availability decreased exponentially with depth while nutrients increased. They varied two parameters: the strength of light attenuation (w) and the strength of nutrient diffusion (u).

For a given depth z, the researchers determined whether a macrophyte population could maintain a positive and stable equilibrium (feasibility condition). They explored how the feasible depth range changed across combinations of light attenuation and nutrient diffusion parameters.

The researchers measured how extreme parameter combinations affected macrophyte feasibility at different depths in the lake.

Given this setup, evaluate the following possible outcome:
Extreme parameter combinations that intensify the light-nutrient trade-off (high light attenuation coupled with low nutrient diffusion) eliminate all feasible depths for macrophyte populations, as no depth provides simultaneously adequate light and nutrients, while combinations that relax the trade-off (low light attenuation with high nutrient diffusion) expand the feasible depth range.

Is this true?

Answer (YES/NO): YES